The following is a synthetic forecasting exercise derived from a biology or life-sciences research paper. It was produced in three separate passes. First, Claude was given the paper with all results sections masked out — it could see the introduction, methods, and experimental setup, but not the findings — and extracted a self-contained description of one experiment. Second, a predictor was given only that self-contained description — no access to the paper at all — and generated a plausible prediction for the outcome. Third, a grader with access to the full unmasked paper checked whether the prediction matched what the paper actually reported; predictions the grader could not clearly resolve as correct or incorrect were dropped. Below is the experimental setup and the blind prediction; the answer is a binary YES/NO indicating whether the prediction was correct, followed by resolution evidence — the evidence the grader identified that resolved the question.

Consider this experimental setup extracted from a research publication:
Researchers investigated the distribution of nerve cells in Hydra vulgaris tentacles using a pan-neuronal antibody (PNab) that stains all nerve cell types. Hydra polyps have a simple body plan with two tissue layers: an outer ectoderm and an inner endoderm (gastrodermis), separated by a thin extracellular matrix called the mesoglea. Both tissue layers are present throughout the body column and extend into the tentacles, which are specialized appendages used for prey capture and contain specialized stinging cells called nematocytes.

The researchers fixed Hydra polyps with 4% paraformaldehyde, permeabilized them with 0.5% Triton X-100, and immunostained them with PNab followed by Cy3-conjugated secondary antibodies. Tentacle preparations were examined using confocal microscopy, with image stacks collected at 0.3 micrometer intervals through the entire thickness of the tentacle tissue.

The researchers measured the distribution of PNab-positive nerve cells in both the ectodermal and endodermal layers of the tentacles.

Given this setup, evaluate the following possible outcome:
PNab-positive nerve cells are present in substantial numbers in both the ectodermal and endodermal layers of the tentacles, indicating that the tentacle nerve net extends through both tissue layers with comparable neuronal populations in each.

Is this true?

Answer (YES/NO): NO